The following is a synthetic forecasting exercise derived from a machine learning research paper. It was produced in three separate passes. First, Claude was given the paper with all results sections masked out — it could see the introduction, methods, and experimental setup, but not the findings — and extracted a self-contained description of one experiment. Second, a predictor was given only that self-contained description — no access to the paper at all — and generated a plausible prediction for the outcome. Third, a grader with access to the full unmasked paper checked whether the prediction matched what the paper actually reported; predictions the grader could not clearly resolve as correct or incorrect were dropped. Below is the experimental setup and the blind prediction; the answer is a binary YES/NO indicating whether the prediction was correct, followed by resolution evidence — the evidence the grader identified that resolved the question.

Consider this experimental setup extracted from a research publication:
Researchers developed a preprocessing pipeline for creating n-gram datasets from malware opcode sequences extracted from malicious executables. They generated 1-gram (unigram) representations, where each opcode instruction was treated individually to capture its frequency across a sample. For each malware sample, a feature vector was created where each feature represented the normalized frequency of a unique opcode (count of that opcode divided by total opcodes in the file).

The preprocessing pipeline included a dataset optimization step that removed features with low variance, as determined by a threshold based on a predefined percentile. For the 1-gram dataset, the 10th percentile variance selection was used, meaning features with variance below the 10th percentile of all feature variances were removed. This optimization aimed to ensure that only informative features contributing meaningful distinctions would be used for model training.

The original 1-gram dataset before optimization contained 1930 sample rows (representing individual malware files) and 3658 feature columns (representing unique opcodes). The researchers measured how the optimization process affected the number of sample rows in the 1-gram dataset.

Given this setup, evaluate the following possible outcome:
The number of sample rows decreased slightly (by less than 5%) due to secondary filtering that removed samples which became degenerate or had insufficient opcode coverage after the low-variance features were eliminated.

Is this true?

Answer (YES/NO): NO